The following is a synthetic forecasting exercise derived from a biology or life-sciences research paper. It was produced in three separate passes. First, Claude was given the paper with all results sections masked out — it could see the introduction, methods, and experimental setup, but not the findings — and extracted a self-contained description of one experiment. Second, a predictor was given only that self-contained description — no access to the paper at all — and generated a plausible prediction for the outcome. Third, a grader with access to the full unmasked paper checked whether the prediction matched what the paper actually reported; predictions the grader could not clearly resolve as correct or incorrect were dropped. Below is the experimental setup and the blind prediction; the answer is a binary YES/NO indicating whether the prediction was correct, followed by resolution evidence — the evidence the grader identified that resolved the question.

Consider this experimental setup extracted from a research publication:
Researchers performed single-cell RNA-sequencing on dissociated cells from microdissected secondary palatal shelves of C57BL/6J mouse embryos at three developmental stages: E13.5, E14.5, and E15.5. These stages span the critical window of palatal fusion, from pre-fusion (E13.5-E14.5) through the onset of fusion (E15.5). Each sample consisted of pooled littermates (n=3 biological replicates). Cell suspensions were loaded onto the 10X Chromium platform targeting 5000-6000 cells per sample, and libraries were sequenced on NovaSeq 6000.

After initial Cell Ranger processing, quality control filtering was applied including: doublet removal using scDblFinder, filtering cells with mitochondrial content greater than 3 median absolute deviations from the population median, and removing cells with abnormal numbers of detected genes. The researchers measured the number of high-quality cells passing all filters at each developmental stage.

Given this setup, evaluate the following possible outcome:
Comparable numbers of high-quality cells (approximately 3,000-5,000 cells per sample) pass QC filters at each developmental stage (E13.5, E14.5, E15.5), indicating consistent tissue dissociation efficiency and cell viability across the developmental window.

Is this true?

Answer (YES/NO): NO